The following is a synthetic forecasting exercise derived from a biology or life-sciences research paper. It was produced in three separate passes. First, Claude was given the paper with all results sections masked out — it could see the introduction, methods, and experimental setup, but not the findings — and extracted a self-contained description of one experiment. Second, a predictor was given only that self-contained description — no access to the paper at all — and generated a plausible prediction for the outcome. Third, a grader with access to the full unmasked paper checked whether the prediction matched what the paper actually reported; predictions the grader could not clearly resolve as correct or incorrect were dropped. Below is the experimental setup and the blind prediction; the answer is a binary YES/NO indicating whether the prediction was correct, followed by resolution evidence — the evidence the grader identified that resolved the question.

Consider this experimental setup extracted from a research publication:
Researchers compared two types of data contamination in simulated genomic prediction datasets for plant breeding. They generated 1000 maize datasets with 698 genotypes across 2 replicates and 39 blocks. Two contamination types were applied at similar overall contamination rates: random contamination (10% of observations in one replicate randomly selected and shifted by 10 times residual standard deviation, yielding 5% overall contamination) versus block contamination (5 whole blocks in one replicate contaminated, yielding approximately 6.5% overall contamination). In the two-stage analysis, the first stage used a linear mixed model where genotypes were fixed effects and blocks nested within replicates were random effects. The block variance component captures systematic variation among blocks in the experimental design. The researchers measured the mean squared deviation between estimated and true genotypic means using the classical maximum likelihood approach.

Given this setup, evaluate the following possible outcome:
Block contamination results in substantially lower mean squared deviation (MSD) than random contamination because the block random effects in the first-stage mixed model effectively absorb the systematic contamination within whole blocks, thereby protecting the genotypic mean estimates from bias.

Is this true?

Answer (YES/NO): YES